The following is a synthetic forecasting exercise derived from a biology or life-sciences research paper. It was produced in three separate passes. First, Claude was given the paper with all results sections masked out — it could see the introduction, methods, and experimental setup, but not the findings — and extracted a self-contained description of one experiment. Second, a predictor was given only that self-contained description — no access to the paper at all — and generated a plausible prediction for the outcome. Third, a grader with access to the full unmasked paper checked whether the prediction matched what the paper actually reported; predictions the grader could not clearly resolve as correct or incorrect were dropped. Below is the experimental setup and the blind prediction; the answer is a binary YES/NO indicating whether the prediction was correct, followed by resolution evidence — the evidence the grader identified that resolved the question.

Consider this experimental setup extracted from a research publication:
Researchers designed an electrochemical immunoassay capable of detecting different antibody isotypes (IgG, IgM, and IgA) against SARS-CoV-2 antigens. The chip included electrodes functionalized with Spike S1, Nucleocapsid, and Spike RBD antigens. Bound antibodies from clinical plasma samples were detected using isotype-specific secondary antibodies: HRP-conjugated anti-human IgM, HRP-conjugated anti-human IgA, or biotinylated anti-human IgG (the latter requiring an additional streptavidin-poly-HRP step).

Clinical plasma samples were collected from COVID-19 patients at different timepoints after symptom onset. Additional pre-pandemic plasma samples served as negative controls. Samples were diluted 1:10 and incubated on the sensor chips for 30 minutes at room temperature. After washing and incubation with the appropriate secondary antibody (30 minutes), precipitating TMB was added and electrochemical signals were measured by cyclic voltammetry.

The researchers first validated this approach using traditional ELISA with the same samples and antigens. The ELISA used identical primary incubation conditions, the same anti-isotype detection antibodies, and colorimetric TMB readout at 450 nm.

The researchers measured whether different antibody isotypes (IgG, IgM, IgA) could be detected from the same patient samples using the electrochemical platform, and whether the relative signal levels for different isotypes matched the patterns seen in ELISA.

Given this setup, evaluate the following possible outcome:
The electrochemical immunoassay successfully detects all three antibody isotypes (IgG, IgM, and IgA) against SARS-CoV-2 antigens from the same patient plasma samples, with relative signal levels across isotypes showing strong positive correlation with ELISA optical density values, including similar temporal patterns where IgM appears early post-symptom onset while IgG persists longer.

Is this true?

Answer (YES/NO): NO